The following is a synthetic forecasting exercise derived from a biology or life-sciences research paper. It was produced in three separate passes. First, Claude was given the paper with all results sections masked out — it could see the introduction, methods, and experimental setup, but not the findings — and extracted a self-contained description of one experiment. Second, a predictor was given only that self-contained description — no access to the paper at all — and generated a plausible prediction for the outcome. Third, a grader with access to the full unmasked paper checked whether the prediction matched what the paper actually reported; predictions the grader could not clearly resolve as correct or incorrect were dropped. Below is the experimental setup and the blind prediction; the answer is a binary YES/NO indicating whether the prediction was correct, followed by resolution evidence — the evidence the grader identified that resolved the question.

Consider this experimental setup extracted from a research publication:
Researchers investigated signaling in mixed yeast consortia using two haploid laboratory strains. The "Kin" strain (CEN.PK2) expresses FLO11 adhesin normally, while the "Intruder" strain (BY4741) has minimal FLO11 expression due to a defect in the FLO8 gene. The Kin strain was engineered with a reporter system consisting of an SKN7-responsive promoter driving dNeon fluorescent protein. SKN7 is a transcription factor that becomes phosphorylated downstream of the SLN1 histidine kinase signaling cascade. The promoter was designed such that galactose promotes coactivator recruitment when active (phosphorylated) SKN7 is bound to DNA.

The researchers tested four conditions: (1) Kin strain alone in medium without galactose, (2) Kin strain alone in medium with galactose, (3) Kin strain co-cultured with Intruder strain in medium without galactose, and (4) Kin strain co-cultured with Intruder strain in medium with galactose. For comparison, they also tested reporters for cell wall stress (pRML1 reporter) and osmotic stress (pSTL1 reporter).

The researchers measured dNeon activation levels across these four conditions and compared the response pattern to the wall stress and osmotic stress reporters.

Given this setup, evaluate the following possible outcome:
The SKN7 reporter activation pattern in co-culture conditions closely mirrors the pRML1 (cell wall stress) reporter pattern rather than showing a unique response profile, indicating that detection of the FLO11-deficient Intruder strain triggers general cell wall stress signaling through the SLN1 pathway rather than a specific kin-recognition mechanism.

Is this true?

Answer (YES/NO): NO